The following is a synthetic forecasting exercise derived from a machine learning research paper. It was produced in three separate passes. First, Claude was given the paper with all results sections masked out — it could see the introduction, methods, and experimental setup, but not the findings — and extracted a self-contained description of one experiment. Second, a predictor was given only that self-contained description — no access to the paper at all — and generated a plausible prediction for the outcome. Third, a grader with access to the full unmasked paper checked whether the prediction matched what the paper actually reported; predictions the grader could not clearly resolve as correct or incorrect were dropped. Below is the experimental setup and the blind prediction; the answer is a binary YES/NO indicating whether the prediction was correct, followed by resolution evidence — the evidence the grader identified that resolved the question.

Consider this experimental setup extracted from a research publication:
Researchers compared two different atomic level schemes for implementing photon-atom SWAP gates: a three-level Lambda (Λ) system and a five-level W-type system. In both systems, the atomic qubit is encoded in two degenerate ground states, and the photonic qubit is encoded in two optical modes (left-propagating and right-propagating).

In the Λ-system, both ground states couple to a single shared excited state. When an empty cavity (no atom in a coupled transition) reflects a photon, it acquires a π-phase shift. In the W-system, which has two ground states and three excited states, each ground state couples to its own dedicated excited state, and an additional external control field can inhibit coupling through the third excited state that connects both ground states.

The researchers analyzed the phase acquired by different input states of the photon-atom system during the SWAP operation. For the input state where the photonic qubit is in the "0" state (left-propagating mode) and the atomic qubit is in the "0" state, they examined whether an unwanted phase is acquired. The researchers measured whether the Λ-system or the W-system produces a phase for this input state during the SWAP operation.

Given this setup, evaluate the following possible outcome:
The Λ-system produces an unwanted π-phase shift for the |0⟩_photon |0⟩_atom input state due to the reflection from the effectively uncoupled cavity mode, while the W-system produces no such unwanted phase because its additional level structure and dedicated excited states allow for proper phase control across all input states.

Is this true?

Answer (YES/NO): YES